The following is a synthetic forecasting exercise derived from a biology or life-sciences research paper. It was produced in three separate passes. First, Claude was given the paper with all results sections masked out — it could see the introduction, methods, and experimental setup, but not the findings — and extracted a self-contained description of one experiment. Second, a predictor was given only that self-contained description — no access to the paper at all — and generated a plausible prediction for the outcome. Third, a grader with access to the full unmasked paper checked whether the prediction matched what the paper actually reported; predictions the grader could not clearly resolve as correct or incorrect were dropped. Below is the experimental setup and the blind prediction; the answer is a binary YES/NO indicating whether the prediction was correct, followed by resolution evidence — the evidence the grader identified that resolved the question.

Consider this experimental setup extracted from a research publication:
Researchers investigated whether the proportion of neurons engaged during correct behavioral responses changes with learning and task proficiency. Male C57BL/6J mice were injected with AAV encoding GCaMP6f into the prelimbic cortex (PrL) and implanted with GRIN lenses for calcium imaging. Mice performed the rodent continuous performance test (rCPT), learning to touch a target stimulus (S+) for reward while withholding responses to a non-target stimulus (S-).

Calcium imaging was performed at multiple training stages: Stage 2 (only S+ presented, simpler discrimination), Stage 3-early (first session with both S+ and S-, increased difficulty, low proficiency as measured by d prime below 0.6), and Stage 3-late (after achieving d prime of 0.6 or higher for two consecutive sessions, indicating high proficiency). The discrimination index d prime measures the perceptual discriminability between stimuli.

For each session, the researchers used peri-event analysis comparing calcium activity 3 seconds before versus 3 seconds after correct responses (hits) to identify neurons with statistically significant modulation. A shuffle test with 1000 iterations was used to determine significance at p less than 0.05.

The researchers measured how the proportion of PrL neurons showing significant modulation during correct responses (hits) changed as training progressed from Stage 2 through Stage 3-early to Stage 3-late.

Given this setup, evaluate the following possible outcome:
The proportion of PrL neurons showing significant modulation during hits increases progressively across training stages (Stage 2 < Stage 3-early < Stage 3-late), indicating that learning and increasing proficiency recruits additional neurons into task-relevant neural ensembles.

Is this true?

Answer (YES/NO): NO